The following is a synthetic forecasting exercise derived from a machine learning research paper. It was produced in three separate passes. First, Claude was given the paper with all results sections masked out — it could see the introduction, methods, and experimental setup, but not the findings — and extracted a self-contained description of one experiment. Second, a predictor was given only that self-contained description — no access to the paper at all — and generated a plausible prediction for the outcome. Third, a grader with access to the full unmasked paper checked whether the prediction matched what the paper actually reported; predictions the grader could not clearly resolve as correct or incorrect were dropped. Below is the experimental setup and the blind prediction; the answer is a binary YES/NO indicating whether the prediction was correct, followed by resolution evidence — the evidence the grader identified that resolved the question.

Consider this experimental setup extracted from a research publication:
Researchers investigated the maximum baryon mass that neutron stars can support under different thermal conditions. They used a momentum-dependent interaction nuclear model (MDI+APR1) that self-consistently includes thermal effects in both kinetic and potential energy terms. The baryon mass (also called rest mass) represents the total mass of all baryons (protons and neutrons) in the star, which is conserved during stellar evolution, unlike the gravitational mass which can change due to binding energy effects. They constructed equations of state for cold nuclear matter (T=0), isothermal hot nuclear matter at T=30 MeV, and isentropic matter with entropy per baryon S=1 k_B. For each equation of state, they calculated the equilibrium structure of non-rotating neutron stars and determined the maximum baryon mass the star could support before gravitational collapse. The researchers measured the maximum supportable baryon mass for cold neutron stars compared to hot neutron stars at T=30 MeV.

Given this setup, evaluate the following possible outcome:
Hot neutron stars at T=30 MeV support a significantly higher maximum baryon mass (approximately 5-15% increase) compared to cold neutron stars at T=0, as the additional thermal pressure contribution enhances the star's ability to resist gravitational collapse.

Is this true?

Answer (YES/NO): NO